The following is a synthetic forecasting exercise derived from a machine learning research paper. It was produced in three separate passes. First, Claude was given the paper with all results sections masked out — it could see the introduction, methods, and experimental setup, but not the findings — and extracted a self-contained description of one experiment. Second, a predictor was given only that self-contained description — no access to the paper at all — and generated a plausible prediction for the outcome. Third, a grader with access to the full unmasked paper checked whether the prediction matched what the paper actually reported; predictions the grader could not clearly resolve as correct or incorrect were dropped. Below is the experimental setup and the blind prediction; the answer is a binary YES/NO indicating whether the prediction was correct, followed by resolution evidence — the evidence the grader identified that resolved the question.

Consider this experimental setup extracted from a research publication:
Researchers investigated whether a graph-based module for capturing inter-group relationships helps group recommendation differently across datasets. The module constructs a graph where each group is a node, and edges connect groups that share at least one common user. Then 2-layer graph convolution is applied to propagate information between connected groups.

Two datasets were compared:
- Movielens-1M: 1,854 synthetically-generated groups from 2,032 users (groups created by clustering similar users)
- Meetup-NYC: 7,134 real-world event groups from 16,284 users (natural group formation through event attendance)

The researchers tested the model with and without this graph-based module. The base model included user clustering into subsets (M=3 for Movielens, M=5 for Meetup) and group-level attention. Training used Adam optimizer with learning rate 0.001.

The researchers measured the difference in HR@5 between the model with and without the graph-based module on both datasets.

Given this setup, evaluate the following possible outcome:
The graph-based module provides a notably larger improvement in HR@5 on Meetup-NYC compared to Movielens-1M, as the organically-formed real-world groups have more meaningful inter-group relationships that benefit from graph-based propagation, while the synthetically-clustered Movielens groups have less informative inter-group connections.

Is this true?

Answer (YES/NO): YES